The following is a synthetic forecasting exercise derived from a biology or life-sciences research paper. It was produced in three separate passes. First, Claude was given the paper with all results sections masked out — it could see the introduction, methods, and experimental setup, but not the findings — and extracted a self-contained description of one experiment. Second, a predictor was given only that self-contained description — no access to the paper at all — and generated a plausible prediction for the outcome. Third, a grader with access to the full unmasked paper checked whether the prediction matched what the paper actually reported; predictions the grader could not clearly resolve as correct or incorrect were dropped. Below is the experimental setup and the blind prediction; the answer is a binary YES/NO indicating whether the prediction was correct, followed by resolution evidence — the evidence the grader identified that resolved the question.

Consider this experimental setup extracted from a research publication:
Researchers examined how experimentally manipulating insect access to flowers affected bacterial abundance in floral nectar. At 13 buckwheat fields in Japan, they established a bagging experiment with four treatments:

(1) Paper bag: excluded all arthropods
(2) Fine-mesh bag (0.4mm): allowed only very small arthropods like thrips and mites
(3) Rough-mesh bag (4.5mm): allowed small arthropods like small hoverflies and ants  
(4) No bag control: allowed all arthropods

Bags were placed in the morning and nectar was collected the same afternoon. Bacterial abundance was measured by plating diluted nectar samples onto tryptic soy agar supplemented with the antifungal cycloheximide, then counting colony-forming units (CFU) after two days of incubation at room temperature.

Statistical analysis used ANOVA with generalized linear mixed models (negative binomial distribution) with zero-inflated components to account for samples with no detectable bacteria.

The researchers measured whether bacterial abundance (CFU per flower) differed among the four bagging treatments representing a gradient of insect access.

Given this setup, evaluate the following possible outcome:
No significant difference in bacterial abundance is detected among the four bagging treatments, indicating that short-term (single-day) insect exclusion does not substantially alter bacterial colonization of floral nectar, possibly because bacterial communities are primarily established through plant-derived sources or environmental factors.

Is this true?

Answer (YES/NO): NO